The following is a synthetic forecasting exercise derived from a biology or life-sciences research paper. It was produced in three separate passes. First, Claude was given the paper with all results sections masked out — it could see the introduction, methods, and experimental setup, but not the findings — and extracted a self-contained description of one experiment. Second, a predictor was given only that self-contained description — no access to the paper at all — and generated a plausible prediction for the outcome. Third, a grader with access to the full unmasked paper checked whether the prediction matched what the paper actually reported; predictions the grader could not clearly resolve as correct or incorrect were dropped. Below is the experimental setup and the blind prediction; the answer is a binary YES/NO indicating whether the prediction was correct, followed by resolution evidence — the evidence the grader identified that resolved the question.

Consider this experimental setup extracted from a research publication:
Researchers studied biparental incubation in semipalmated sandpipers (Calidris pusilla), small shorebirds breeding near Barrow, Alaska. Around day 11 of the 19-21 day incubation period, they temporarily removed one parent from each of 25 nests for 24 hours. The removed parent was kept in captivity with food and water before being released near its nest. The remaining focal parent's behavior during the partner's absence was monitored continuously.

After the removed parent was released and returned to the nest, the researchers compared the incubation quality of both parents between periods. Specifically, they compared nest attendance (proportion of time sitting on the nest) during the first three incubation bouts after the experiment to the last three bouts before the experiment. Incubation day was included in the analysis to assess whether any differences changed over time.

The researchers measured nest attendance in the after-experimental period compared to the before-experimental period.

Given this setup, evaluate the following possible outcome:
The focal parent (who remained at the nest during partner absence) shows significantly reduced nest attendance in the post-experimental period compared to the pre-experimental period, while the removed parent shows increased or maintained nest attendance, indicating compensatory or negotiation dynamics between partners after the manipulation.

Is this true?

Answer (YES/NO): NO